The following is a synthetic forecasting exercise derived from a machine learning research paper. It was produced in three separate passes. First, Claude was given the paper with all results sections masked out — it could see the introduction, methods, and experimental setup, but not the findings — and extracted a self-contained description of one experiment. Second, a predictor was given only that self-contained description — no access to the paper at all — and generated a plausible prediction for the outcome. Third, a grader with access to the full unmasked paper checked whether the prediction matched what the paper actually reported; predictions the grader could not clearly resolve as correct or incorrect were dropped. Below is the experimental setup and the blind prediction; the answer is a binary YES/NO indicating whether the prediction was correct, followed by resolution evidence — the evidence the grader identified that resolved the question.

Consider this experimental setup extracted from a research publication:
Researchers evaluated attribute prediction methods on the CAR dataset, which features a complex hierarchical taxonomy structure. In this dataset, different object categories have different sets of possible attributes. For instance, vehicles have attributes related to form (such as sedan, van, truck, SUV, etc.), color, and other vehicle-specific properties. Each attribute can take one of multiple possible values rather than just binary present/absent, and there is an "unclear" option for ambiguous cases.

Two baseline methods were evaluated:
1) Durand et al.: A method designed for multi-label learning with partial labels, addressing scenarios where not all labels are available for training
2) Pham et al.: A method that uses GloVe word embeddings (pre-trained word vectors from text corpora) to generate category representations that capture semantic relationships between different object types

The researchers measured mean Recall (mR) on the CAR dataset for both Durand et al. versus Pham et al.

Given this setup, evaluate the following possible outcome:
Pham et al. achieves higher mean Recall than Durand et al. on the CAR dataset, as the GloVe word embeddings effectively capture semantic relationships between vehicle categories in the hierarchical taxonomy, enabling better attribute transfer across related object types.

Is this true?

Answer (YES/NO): YES